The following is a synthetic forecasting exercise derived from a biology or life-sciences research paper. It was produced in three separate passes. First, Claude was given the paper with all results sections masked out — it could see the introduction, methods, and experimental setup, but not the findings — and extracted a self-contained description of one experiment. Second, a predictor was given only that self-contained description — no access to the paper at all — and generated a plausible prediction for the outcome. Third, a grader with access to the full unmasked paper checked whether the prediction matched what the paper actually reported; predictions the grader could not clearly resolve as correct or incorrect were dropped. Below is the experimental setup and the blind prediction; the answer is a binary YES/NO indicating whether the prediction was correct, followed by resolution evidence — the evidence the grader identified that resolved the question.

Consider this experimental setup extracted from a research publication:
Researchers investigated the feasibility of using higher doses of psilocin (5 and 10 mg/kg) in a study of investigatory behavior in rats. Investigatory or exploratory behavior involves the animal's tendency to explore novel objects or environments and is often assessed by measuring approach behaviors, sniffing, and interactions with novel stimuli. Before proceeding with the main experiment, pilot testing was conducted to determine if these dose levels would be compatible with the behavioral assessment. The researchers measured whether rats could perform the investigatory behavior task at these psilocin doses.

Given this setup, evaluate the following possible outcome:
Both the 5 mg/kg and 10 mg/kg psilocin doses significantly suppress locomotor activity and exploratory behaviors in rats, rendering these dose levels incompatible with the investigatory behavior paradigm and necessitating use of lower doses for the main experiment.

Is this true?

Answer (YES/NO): NO